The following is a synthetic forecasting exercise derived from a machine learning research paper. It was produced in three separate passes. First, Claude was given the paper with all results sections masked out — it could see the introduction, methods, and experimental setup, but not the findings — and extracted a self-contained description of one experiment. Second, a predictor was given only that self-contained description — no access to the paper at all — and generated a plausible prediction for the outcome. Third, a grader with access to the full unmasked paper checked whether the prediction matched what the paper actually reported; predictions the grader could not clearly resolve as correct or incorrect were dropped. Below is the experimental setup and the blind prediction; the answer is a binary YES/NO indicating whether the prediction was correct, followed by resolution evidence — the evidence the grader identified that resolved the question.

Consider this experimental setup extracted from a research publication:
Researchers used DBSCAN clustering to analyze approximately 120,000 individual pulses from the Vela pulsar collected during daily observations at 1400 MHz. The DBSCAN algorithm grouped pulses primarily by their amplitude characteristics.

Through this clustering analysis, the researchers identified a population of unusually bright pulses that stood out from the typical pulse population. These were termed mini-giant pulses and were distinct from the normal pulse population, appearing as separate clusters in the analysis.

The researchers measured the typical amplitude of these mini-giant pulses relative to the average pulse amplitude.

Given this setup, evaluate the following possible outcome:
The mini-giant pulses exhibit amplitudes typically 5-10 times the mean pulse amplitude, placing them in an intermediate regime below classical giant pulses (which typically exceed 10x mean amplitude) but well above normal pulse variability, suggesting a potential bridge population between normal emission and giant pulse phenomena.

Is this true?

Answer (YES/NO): YES